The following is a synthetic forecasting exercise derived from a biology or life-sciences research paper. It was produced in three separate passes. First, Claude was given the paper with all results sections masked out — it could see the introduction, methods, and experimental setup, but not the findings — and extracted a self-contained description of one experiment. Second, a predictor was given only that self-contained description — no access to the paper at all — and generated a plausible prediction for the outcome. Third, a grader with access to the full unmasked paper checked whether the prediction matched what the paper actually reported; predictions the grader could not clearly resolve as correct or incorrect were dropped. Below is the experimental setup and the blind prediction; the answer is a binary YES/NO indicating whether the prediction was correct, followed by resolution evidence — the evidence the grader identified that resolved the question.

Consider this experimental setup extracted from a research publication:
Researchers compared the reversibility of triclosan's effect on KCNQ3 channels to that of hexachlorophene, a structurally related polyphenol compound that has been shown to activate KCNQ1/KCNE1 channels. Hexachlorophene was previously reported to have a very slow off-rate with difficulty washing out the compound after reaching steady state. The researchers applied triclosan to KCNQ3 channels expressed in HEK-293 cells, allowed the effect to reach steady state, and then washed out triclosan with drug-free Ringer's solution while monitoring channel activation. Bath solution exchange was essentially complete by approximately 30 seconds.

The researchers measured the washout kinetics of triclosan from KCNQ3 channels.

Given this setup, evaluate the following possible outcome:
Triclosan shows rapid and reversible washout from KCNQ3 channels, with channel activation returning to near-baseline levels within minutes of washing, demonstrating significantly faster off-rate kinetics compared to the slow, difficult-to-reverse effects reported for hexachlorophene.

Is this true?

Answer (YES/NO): YES